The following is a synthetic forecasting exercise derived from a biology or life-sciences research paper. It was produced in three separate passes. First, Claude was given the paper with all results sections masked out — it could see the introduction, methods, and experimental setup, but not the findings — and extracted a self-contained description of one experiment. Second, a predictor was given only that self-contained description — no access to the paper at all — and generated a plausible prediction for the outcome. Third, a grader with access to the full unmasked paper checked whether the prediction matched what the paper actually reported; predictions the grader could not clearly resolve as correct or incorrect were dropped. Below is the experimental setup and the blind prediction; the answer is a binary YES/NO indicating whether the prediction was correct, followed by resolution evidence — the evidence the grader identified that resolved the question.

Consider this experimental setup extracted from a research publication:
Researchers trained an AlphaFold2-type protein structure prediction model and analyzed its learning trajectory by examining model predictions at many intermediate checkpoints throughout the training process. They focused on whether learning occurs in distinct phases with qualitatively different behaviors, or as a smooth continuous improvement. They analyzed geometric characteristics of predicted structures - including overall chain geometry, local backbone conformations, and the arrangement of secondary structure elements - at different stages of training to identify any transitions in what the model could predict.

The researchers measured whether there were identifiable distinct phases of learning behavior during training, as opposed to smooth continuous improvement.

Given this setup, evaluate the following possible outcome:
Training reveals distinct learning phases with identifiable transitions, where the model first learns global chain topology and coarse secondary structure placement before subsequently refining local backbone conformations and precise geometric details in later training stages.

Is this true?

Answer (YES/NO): NO